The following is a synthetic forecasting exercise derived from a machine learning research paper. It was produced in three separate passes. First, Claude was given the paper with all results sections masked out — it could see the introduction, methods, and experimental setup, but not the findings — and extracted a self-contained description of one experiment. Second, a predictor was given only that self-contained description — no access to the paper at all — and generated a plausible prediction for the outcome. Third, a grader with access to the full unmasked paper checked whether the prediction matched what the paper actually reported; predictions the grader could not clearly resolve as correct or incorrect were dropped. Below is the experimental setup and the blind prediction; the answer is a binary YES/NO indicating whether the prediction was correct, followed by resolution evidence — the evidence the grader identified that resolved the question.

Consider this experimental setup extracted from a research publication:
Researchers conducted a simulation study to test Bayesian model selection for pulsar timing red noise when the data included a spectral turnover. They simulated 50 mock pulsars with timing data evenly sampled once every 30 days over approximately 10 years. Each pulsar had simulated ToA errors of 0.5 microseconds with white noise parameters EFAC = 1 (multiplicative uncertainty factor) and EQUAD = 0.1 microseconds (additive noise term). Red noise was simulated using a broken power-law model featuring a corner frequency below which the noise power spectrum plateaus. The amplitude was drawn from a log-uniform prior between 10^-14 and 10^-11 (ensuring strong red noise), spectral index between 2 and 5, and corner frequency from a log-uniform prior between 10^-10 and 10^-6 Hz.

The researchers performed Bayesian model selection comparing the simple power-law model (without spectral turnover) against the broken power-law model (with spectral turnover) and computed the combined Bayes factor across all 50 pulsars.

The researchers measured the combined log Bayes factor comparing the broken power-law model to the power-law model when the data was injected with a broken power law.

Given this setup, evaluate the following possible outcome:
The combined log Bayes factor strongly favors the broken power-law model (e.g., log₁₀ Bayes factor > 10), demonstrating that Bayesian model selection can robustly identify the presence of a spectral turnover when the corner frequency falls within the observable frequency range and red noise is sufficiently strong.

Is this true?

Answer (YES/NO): YES